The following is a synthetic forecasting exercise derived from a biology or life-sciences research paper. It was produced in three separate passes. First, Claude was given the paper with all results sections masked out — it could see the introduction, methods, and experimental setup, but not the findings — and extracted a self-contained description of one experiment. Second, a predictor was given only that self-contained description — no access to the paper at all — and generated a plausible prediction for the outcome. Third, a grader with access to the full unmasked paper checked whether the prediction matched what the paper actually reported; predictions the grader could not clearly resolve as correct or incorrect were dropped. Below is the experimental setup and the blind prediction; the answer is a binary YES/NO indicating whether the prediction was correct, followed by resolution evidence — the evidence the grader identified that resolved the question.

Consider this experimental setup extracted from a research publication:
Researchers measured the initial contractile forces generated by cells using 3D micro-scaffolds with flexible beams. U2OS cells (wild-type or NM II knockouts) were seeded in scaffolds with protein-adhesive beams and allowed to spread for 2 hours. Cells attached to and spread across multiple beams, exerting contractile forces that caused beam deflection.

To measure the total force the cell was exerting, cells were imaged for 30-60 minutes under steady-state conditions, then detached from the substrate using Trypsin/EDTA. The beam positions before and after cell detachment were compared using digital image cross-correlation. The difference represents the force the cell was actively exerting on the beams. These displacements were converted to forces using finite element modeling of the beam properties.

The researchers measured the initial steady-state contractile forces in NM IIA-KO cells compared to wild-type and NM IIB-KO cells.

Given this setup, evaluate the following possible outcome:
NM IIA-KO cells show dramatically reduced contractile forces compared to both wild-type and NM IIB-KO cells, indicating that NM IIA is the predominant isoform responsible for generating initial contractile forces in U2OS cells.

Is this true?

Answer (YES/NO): YES